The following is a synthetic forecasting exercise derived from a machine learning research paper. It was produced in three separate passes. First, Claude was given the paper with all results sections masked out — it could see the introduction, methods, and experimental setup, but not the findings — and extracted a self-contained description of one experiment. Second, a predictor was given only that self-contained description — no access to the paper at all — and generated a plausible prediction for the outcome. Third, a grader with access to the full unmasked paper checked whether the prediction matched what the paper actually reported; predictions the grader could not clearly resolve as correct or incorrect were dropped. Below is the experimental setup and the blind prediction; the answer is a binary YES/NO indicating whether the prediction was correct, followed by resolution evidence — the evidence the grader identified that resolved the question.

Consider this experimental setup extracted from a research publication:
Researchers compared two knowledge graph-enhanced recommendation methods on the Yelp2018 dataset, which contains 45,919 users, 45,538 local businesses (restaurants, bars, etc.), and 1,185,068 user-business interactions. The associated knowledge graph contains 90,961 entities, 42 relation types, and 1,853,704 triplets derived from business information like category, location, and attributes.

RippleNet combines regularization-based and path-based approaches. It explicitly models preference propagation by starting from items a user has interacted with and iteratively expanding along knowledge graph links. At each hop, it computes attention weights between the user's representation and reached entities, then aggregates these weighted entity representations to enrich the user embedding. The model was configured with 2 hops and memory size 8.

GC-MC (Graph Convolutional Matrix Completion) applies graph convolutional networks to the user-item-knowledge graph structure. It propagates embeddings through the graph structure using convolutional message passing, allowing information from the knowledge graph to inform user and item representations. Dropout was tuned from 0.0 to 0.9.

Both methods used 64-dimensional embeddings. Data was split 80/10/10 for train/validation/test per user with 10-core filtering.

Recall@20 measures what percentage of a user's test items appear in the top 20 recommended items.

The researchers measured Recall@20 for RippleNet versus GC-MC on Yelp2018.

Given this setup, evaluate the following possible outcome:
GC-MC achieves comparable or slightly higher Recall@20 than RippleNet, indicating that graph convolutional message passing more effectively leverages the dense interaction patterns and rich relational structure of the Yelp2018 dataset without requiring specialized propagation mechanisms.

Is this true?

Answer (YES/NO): NO